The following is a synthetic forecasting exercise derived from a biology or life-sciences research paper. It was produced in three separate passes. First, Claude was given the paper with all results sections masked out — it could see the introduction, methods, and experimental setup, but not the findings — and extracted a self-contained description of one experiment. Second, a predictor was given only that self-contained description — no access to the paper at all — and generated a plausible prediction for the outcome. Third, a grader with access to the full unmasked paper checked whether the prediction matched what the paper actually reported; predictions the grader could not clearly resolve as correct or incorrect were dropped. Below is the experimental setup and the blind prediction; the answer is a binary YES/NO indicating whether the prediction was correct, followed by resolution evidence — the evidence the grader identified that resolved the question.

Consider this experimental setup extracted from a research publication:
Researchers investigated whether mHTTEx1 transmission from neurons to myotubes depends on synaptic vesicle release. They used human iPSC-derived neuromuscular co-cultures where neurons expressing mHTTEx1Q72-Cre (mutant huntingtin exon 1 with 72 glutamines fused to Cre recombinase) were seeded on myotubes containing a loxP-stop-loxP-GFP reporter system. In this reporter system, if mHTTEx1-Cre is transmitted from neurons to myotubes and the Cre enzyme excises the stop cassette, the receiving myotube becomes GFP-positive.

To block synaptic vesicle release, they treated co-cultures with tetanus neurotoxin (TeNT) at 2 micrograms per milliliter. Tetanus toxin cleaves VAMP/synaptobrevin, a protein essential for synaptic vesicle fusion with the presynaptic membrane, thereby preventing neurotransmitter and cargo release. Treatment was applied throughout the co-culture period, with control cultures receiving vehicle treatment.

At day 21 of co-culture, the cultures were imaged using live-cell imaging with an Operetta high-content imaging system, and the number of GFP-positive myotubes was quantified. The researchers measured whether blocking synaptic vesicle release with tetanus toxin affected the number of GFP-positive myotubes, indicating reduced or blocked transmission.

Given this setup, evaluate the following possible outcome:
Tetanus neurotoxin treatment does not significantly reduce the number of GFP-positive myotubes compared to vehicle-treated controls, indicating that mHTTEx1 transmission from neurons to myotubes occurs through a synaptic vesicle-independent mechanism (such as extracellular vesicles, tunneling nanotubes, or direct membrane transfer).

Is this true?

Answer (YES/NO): NO